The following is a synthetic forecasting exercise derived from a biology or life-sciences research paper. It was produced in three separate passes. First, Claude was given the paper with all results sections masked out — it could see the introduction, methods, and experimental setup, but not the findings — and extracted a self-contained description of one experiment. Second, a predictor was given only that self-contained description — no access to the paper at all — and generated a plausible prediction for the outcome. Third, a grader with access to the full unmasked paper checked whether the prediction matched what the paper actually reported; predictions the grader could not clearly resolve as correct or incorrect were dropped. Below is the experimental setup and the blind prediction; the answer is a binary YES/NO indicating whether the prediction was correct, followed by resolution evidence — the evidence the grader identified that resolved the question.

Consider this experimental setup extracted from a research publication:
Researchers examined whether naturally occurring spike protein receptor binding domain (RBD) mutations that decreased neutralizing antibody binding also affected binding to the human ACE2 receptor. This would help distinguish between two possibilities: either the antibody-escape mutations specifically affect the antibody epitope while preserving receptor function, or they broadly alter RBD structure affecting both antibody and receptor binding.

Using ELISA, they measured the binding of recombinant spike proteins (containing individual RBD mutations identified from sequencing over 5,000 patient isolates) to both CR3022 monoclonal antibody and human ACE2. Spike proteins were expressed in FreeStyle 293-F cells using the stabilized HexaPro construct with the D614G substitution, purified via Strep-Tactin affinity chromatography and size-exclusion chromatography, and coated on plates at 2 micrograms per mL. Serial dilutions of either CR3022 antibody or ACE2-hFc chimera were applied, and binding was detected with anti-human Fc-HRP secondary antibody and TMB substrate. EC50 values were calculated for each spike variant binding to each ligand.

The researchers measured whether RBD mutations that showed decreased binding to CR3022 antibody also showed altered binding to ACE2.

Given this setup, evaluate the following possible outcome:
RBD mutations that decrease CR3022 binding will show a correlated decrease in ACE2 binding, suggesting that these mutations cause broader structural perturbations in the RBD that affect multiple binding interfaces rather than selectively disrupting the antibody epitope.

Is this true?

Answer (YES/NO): NO